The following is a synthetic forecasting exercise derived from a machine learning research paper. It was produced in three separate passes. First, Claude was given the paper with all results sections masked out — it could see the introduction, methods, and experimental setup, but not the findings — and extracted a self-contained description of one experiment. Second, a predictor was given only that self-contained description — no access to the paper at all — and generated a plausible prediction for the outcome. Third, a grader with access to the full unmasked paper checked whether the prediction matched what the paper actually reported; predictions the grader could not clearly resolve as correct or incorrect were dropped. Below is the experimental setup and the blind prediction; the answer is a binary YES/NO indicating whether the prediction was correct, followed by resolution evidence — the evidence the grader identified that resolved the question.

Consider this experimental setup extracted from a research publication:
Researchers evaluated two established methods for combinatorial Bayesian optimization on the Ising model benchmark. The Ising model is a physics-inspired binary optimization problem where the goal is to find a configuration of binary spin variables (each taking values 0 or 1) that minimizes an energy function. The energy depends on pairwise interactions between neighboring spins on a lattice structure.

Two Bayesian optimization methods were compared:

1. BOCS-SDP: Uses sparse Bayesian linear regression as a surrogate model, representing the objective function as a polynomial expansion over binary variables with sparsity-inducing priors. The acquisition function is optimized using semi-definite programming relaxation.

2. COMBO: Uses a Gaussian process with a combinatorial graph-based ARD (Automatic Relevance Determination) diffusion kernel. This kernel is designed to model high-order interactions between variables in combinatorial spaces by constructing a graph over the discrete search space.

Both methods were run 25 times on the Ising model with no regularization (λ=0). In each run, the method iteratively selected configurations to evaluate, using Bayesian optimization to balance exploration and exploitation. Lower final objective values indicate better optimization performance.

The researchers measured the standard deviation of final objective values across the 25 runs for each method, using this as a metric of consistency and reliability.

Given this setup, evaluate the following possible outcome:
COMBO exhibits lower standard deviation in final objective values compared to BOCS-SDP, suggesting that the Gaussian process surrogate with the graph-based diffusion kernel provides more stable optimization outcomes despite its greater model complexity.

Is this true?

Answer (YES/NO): NO